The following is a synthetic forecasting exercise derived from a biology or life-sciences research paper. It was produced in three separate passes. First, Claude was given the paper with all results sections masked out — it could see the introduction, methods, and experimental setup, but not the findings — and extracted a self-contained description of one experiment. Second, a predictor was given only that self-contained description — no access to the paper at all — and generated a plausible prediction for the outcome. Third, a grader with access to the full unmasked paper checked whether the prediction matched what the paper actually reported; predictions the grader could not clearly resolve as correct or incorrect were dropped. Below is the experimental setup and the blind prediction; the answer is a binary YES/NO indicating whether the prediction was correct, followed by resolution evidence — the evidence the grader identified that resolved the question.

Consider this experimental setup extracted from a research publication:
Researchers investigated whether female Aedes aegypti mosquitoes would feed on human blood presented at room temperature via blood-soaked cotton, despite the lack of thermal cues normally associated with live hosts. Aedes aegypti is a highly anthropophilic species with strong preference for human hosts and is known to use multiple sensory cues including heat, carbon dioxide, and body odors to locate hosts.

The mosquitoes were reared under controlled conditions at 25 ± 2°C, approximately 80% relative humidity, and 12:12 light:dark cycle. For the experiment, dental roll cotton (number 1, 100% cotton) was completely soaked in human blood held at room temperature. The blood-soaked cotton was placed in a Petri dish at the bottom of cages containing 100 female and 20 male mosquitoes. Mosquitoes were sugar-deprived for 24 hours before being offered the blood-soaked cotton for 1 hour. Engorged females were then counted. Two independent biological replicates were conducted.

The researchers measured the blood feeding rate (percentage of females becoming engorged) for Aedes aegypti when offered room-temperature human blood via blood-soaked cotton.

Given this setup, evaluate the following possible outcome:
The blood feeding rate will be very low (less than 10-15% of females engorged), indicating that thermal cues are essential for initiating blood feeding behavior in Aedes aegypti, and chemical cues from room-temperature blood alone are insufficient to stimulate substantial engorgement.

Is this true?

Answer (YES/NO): NO